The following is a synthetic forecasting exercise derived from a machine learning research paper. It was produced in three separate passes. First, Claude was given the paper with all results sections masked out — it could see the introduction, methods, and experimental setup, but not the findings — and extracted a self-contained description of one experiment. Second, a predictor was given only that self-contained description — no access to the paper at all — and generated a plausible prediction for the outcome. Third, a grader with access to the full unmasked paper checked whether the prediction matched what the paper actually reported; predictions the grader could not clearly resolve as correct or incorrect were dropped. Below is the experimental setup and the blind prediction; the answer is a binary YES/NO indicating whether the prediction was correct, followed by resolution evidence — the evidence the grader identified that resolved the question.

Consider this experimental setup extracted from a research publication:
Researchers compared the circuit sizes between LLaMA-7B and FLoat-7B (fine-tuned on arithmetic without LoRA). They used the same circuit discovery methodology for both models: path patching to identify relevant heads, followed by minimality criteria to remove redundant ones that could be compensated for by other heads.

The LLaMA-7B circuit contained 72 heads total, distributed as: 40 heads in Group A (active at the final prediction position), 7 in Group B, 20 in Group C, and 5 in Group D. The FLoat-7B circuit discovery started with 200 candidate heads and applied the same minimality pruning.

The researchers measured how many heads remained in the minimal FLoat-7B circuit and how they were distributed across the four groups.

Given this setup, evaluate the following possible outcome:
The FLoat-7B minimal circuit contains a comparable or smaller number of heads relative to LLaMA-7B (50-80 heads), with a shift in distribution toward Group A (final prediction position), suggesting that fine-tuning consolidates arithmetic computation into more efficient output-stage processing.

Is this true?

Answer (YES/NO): NO